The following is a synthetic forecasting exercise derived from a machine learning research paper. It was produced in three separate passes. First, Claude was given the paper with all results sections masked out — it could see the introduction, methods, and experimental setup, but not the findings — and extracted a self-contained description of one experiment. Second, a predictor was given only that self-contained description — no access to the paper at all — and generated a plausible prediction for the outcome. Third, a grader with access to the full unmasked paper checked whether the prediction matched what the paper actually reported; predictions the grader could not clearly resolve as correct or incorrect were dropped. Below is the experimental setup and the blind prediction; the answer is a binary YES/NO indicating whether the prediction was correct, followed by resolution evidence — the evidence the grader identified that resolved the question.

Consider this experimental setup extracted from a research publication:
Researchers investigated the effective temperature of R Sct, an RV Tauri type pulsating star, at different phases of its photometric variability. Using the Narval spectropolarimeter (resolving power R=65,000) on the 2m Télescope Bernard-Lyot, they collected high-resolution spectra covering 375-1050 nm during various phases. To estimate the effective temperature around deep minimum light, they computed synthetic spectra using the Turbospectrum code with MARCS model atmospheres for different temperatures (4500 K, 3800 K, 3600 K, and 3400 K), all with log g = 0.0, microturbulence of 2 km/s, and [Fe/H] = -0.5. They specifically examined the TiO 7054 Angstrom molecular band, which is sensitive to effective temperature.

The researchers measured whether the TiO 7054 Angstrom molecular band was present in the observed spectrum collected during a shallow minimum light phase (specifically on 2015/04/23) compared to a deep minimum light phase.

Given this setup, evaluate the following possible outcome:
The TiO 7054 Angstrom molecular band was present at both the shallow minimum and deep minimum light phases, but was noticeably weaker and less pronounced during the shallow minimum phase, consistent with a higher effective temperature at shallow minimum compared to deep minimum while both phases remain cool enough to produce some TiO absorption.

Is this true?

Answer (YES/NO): NO